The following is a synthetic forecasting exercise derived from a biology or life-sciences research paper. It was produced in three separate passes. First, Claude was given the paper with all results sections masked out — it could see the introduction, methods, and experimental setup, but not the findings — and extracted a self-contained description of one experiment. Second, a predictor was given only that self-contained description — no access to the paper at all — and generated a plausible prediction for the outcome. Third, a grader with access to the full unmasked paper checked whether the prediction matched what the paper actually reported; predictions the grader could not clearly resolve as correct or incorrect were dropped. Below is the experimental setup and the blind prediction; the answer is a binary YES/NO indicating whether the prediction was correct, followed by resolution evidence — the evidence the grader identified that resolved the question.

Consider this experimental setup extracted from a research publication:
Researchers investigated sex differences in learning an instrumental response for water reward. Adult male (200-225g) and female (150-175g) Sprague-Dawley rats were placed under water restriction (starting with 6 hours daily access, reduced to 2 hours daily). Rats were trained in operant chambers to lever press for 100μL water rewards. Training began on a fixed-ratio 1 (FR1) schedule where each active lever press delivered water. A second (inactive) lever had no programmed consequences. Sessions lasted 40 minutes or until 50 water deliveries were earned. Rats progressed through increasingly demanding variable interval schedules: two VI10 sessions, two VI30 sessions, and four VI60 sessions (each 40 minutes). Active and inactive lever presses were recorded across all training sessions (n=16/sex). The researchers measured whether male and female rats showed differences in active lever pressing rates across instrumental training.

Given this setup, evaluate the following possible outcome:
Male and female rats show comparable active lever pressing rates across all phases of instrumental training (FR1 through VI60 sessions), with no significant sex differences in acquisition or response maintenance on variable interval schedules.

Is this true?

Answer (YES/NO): NO